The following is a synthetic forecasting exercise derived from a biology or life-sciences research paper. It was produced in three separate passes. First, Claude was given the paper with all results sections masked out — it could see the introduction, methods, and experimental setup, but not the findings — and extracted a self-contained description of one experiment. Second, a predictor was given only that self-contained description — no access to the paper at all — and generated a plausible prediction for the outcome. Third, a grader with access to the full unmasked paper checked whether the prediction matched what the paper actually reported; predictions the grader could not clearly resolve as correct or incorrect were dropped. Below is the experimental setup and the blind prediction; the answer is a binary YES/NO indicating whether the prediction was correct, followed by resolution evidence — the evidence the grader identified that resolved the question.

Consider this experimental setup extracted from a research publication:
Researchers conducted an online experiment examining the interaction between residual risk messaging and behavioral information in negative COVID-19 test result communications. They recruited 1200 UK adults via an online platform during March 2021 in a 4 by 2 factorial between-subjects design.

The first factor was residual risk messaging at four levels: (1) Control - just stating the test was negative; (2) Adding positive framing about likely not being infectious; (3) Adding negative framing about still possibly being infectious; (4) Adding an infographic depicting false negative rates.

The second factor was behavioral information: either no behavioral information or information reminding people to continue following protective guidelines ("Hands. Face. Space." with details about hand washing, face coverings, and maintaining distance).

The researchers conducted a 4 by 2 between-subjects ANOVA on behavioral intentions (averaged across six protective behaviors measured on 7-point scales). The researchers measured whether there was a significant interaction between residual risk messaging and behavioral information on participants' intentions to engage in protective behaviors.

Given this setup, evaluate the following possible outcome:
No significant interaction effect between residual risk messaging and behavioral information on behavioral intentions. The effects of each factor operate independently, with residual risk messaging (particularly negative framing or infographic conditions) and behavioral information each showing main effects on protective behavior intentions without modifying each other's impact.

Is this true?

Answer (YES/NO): NO